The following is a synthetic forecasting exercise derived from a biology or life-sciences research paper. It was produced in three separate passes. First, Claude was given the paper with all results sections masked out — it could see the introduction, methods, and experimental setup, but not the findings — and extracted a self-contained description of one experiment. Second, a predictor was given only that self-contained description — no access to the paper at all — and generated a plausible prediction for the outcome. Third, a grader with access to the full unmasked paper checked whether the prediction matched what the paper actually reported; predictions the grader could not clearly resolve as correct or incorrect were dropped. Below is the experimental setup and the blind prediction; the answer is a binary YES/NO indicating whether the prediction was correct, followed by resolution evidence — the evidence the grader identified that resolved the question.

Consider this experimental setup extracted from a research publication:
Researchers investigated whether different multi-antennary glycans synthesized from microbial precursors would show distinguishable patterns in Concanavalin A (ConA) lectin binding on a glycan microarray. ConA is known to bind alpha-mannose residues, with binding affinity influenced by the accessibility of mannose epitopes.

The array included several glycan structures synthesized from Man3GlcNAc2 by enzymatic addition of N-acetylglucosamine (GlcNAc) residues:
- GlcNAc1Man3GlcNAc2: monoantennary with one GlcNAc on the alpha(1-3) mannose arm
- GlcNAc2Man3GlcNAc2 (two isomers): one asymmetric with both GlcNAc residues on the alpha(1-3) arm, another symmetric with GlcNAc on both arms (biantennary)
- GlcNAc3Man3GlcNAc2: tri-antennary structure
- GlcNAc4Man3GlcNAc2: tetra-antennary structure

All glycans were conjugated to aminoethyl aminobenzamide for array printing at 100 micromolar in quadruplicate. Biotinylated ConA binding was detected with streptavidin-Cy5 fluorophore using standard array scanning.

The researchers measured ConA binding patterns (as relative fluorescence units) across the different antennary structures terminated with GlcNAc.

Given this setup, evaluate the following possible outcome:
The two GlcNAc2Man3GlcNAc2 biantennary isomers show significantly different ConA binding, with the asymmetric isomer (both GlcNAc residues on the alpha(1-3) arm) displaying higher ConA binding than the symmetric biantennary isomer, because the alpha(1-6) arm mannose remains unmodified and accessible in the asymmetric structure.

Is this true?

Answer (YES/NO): YES